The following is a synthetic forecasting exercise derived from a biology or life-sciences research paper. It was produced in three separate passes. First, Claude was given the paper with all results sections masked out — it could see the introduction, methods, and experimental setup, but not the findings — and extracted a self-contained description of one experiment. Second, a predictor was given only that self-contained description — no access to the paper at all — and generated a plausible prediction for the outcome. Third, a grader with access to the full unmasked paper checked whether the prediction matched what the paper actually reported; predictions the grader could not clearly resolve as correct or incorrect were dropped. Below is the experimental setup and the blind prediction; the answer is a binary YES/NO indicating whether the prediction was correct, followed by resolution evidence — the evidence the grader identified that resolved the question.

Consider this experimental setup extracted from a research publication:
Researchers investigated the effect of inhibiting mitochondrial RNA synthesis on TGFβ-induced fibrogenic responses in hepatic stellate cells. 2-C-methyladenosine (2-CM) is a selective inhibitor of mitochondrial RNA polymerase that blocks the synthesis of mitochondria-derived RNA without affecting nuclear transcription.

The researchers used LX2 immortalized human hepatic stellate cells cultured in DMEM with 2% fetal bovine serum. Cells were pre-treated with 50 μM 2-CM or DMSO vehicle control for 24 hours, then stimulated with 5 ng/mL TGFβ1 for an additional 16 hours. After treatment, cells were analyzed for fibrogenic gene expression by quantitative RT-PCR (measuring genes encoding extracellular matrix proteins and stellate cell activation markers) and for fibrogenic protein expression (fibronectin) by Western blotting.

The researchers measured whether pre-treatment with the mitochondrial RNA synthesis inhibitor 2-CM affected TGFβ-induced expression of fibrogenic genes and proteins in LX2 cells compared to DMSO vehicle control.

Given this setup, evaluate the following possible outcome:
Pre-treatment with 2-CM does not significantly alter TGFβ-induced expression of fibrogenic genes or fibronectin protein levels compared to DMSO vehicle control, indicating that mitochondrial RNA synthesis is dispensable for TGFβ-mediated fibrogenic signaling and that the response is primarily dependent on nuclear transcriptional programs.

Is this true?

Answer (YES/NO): NO